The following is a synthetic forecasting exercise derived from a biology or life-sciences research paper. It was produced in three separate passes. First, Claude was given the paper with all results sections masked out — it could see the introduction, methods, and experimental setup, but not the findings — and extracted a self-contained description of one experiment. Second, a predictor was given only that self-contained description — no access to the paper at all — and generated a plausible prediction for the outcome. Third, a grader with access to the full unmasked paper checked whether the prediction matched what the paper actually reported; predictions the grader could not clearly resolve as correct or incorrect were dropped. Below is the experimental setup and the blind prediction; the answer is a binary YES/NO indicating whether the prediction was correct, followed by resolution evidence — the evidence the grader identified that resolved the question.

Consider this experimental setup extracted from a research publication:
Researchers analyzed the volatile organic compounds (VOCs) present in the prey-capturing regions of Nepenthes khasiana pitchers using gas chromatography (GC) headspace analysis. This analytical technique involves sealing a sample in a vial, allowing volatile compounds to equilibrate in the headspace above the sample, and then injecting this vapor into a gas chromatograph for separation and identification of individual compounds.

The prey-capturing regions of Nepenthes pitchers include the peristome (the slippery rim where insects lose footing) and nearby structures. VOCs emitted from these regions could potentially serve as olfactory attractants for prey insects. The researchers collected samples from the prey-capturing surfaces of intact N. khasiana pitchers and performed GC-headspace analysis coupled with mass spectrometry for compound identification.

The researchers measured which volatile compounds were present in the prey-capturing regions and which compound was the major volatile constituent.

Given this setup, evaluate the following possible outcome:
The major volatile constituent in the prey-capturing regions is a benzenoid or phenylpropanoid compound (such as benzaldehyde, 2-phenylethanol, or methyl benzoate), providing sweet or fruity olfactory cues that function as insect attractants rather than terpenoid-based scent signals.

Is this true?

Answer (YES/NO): NO